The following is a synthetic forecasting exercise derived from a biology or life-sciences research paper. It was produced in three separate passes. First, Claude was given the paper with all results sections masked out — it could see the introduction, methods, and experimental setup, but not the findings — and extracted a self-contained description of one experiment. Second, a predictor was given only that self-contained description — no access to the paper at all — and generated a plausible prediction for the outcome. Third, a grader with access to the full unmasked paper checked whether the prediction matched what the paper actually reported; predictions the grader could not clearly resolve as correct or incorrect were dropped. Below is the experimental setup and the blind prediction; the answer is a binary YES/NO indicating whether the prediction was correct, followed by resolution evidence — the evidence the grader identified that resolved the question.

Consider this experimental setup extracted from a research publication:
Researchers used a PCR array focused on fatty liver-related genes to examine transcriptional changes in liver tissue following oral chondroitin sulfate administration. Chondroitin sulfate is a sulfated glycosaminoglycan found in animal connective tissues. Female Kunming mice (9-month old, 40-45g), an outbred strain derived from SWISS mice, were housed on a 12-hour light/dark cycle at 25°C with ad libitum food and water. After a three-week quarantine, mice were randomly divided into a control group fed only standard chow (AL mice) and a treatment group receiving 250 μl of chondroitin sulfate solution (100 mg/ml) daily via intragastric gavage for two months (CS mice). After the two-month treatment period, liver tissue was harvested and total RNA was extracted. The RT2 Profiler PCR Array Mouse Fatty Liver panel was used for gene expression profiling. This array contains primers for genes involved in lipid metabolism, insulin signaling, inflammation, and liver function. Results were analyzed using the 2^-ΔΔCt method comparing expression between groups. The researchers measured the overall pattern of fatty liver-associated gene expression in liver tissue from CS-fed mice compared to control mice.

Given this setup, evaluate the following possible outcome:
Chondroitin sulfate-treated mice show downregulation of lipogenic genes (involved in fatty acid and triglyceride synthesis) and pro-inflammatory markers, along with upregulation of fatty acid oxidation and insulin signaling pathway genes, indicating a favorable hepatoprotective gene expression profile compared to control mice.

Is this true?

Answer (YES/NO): NO